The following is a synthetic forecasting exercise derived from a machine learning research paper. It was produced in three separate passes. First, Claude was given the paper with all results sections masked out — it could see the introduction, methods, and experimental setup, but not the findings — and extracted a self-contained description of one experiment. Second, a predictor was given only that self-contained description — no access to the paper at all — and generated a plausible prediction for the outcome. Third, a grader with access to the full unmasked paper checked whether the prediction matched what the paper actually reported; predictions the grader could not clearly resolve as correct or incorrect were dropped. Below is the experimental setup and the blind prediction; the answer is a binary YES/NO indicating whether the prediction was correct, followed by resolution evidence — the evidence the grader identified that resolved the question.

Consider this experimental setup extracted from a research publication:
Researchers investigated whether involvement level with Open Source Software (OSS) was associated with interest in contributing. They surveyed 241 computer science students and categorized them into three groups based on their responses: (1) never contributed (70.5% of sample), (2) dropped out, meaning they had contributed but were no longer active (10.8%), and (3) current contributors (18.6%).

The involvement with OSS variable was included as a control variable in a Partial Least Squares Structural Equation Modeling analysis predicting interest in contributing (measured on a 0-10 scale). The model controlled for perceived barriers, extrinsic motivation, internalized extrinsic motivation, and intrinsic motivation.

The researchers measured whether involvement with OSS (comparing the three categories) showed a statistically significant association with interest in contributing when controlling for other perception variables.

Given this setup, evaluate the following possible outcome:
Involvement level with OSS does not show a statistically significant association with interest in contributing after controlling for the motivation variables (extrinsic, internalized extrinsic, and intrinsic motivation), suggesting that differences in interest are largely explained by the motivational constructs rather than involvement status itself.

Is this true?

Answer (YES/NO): NO